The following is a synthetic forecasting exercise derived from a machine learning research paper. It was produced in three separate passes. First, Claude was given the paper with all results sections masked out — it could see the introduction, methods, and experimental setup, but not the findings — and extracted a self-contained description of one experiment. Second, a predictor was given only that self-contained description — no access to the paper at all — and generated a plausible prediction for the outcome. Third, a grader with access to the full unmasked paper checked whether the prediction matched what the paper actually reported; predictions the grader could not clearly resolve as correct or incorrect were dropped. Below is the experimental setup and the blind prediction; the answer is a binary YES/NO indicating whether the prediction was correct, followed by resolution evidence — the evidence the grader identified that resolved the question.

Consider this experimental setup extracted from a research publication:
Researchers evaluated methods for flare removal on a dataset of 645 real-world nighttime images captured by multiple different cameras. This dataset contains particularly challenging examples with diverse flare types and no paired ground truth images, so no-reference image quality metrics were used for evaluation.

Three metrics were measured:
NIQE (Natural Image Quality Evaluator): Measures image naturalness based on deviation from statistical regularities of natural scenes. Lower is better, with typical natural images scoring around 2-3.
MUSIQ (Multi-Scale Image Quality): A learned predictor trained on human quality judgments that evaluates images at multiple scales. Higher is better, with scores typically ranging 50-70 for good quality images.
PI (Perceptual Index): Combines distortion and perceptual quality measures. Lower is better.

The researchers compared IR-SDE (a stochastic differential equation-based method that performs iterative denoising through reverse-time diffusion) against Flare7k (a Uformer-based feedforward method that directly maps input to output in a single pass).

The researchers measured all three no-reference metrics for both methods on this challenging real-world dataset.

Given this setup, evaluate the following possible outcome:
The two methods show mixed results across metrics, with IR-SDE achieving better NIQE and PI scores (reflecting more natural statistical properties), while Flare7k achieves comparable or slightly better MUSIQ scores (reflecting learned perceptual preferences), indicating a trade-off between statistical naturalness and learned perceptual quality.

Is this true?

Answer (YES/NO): NO